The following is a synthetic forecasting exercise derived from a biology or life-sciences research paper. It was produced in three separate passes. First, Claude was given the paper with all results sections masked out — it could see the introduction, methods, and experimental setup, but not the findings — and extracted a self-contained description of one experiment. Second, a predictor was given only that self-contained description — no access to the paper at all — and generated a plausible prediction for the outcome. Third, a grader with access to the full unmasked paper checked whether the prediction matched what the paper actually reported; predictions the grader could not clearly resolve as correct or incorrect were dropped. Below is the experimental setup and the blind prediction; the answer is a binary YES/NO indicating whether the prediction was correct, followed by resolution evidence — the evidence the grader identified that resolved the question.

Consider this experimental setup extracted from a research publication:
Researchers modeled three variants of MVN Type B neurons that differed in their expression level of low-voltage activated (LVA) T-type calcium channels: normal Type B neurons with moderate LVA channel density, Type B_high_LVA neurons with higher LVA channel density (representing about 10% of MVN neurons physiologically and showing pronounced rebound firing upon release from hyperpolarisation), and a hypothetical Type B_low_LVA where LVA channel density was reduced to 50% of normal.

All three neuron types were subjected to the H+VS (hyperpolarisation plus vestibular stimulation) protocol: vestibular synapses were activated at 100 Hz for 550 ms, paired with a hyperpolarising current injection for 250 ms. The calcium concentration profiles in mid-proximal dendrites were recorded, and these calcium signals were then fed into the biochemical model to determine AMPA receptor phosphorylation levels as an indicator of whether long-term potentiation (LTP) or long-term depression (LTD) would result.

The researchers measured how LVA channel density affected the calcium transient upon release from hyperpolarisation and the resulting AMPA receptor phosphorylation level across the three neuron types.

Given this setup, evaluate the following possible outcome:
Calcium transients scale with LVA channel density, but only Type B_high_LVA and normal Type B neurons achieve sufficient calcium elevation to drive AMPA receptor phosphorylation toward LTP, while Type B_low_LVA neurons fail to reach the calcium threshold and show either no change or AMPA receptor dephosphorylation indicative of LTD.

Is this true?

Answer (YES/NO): YES